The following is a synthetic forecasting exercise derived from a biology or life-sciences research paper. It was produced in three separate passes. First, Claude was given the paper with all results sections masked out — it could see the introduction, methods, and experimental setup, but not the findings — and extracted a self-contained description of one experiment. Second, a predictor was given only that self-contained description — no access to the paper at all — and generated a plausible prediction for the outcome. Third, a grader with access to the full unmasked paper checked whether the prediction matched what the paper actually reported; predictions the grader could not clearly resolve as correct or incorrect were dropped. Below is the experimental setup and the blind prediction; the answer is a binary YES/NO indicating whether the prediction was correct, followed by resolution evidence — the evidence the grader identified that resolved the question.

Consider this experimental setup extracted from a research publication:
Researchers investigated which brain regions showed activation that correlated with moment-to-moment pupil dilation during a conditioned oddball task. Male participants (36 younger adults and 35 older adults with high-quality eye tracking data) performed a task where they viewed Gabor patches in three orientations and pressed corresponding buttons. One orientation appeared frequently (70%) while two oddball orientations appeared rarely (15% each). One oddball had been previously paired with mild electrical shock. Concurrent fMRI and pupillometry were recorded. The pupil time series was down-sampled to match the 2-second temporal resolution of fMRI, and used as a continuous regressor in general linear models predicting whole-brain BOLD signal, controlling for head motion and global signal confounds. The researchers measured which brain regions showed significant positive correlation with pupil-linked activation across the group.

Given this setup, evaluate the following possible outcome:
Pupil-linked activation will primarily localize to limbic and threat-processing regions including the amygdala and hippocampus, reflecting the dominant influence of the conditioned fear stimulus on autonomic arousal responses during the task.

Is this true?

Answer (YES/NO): NO